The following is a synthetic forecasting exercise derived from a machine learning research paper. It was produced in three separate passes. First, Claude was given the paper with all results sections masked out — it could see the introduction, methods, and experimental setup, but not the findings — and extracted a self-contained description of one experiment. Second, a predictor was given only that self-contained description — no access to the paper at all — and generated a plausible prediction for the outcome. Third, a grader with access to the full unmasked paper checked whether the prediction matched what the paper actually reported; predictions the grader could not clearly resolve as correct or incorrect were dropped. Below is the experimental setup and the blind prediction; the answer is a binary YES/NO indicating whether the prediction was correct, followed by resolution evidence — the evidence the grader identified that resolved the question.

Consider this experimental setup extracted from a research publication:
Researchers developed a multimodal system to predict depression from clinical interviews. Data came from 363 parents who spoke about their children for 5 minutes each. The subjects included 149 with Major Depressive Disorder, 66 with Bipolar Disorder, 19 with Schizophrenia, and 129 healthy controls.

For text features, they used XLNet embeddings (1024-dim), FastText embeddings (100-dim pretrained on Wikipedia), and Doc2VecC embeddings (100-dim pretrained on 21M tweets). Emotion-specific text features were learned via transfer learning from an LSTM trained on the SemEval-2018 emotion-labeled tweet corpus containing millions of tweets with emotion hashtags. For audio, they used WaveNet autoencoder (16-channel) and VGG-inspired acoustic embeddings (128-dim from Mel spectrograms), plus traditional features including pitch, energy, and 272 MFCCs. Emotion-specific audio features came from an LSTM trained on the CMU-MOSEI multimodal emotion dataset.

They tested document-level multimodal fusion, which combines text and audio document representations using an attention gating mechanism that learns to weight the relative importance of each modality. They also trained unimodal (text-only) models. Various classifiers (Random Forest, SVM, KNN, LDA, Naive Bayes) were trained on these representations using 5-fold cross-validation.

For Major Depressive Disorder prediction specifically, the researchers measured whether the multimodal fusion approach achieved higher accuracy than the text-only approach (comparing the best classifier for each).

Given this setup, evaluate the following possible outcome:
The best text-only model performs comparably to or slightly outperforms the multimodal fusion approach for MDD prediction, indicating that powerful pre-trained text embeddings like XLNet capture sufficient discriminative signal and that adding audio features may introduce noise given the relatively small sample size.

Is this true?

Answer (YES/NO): YES